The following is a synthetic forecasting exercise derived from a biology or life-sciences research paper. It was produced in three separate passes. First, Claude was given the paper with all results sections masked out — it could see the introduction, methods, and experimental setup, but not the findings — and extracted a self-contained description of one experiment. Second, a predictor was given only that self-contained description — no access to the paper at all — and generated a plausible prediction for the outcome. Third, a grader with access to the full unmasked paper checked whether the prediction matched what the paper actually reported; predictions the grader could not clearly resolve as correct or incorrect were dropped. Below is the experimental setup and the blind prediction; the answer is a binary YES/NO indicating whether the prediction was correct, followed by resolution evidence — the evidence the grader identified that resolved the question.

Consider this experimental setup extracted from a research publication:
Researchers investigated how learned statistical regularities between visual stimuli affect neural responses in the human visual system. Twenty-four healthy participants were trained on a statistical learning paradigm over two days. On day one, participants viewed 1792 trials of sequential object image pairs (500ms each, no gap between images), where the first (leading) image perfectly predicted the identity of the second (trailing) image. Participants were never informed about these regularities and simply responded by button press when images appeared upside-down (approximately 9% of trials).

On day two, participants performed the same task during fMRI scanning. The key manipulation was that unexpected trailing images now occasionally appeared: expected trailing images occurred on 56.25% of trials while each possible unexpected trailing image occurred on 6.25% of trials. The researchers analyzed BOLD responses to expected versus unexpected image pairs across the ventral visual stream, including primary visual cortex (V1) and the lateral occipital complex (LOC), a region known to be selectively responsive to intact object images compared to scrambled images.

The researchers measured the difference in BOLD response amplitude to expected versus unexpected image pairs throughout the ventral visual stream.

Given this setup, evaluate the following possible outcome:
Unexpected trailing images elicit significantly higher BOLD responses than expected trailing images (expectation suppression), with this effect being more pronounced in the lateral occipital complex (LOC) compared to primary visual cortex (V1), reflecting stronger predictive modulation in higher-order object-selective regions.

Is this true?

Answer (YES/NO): YES